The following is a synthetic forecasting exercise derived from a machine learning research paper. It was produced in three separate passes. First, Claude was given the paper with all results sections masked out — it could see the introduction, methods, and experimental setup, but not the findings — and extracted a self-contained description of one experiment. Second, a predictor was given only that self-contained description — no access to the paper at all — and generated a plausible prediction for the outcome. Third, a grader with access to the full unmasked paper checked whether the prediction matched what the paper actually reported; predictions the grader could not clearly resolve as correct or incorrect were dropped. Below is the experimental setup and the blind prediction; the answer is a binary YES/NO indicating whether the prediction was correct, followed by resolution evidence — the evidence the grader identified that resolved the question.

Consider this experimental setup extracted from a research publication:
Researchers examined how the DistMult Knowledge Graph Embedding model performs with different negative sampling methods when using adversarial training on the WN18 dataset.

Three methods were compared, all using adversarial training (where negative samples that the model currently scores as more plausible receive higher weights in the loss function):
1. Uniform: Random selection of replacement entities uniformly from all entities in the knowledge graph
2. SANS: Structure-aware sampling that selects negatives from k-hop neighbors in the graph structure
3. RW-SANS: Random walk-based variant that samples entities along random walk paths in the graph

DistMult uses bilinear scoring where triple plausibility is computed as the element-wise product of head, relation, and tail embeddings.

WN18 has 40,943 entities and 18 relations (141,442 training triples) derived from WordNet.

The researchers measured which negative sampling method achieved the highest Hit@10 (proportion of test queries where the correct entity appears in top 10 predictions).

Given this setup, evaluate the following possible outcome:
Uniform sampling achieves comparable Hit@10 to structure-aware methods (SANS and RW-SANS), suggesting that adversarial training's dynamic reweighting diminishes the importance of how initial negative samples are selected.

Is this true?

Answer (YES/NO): YES